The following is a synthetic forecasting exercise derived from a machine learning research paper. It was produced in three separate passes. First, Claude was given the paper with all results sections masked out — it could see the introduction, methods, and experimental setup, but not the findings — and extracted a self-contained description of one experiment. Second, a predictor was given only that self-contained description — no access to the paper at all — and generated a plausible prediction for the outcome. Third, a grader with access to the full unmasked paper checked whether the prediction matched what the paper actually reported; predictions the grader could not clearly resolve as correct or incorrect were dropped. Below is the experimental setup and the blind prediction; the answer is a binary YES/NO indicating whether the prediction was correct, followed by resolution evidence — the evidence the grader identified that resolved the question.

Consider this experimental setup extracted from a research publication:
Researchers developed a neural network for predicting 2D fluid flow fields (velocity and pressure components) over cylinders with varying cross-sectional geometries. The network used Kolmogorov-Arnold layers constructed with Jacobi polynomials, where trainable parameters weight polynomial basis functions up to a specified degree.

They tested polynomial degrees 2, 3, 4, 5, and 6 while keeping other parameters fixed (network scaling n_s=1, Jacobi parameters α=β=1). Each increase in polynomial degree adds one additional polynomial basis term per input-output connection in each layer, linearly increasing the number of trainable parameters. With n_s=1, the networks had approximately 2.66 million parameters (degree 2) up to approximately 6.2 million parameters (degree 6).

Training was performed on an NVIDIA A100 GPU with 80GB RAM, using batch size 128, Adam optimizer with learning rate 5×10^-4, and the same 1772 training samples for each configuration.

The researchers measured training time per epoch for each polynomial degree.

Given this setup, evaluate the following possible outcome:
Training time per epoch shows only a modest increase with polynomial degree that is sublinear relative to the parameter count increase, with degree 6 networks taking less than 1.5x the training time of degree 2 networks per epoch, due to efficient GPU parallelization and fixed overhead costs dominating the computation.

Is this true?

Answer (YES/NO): NO